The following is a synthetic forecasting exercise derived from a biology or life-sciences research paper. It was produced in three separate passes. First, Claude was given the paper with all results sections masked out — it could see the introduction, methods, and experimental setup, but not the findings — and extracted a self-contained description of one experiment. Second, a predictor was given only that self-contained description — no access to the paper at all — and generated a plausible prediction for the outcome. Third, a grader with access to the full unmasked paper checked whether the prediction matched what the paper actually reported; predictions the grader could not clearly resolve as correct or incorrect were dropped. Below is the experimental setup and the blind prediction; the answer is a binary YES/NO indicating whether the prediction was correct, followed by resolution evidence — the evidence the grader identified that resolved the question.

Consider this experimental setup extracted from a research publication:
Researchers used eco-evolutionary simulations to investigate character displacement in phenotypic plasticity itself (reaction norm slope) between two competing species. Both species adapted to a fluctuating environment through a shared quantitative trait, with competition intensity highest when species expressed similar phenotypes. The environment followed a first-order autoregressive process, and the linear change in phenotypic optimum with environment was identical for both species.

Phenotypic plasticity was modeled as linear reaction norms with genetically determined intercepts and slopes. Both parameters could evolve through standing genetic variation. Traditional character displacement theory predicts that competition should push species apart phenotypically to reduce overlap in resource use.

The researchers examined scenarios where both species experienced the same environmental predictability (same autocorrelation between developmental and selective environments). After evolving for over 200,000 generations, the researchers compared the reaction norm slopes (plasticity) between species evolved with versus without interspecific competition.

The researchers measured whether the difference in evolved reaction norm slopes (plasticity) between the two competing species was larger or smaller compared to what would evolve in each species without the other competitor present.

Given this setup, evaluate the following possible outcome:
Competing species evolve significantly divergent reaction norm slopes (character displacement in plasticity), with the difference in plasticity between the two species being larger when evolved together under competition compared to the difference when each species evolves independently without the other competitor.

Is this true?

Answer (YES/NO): NO